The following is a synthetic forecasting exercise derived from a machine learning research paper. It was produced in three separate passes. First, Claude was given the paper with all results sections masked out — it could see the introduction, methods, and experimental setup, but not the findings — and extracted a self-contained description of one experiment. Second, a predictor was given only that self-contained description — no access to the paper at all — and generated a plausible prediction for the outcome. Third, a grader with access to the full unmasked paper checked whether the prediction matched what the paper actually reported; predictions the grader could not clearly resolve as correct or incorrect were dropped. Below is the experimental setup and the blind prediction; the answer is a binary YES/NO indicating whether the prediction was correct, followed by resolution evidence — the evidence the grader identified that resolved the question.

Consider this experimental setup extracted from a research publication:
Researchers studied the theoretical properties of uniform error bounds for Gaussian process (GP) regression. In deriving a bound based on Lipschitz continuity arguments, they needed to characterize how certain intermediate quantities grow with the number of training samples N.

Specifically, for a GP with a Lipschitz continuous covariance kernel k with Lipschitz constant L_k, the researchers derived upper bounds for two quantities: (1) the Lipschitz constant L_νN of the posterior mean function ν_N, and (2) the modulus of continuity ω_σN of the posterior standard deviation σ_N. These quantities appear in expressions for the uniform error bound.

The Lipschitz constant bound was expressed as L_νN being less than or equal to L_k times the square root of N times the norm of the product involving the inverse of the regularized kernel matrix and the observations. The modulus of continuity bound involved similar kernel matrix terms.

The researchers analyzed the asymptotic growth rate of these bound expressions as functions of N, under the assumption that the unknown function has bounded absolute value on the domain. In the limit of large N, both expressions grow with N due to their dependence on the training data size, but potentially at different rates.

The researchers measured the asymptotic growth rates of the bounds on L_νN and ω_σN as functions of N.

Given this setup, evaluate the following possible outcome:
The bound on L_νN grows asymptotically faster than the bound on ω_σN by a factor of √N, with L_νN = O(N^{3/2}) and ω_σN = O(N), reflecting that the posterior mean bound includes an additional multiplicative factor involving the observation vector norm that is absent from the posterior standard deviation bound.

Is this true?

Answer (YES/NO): NO